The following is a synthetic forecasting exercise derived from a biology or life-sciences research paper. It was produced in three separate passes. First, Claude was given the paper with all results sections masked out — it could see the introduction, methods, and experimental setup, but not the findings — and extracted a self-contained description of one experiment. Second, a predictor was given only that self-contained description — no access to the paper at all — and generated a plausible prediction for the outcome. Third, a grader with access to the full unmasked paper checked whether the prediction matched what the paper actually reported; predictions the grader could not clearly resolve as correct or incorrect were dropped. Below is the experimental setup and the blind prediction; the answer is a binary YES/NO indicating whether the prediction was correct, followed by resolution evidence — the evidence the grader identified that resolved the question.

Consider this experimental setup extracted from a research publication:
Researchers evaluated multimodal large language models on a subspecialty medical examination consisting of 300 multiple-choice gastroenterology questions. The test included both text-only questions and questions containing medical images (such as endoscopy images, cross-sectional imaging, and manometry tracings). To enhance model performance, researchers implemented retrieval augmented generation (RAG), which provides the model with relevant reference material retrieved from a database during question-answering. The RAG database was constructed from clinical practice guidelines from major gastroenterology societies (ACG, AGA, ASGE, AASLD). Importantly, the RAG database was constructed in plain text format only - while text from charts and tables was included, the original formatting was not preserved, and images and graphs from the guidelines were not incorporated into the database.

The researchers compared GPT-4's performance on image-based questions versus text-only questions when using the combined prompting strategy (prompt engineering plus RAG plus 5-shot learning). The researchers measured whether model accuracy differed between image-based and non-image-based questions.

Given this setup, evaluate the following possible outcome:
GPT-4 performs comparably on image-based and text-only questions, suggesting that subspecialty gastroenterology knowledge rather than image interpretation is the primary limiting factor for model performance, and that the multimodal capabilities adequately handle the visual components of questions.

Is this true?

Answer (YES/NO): NO